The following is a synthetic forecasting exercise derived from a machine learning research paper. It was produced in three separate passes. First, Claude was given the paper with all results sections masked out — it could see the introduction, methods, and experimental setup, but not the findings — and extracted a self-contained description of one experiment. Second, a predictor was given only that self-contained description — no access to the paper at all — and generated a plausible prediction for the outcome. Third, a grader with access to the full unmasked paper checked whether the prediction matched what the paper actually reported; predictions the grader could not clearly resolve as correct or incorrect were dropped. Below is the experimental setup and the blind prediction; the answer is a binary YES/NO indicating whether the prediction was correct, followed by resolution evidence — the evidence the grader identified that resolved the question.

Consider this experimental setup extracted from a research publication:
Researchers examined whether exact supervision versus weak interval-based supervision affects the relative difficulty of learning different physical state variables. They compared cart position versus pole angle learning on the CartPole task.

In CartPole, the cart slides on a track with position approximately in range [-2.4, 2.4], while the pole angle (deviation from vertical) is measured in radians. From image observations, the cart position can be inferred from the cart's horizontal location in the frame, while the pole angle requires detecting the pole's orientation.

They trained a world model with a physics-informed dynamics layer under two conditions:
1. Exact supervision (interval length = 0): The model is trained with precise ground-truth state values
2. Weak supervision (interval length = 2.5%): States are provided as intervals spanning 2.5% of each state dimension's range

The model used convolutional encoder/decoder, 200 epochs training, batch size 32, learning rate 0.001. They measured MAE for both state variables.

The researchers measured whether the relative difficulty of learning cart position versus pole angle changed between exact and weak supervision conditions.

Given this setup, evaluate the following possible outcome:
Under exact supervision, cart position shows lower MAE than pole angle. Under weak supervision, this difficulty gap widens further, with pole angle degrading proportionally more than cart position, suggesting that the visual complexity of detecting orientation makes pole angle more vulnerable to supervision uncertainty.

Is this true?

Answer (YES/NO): NO